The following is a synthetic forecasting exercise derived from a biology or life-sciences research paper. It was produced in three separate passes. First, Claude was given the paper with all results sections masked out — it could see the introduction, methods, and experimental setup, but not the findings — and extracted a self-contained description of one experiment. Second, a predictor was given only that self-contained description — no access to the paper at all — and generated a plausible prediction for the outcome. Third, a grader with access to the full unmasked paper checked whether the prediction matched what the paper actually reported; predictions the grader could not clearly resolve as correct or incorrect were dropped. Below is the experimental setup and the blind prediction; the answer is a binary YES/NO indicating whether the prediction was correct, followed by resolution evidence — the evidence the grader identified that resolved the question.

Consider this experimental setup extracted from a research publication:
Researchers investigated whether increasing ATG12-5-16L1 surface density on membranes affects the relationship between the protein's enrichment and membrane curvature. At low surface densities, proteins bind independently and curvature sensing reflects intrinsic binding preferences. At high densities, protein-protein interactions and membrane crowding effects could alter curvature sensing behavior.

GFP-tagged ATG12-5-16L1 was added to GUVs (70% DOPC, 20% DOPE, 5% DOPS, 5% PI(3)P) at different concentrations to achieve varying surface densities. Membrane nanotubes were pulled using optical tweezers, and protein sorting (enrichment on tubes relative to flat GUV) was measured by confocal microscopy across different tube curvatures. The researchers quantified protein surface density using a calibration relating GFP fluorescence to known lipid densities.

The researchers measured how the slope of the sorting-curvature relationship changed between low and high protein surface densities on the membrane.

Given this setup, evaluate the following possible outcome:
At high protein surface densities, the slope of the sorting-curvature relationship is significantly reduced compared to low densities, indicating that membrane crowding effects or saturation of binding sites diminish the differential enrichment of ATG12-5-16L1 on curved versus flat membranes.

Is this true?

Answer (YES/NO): YES